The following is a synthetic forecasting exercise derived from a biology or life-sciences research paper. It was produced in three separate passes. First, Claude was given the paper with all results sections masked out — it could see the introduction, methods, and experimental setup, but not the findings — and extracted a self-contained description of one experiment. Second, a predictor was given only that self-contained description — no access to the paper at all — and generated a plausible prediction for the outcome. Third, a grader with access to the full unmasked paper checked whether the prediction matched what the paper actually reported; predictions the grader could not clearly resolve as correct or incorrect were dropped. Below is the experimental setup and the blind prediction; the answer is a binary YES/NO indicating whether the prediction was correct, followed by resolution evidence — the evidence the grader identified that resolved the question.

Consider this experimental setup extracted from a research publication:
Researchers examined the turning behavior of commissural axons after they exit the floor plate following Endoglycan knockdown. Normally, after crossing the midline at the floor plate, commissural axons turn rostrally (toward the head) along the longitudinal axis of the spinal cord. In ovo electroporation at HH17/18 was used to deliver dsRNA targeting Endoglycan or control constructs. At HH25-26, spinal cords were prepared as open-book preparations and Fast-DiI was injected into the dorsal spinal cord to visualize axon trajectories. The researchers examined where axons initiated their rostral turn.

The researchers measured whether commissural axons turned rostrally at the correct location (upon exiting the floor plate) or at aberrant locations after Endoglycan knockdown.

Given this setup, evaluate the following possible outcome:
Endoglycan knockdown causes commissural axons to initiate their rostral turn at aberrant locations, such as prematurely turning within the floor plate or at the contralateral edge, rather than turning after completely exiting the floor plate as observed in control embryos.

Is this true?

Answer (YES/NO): YES